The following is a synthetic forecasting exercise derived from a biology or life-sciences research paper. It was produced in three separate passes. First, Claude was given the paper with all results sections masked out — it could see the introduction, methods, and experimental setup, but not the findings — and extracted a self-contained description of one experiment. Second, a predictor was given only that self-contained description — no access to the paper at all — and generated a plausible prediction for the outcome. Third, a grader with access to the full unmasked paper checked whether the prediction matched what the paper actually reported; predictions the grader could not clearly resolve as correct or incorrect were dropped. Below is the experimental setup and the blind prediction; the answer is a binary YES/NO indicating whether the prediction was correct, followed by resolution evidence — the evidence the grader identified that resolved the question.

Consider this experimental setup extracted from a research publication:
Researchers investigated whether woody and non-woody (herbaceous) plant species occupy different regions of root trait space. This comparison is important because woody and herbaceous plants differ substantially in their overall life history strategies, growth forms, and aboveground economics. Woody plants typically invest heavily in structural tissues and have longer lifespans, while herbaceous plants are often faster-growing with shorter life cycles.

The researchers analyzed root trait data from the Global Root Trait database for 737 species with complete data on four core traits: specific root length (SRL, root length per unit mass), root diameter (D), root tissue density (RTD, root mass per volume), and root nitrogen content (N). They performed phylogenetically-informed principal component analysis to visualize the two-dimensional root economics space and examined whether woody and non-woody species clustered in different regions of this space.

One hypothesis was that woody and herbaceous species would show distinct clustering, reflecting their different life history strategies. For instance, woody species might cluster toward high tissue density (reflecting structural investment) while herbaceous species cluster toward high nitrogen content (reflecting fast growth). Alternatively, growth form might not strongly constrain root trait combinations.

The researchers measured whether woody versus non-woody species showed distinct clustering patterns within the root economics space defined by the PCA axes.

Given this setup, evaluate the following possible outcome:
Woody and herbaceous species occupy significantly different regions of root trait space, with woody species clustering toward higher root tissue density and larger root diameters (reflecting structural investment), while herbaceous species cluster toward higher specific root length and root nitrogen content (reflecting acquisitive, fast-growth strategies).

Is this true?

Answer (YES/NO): NO